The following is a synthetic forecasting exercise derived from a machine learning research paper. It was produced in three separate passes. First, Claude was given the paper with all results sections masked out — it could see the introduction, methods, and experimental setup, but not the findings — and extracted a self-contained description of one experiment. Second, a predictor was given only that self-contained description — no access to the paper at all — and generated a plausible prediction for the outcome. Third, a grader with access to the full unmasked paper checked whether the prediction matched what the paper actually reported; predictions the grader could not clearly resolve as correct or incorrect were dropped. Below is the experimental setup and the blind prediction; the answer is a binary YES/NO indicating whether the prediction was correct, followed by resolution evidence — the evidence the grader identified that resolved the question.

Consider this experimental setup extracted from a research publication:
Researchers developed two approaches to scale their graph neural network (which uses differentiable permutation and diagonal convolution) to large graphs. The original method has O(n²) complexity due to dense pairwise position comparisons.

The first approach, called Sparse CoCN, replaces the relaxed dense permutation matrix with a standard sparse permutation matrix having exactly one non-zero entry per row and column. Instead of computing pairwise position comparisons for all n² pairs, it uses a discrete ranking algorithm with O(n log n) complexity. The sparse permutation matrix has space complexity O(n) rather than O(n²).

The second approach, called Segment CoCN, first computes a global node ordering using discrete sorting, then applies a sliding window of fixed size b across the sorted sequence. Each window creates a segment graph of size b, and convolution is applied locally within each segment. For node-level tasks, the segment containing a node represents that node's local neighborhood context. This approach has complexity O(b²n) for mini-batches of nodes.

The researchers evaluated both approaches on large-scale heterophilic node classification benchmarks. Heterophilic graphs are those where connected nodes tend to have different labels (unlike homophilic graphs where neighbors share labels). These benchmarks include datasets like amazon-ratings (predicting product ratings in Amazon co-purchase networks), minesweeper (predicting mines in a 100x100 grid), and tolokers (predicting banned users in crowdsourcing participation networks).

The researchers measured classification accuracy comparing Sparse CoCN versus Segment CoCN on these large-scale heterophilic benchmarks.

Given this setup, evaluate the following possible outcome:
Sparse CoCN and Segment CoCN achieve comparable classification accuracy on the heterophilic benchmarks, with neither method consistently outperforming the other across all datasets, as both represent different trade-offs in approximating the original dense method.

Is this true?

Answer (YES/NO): NO